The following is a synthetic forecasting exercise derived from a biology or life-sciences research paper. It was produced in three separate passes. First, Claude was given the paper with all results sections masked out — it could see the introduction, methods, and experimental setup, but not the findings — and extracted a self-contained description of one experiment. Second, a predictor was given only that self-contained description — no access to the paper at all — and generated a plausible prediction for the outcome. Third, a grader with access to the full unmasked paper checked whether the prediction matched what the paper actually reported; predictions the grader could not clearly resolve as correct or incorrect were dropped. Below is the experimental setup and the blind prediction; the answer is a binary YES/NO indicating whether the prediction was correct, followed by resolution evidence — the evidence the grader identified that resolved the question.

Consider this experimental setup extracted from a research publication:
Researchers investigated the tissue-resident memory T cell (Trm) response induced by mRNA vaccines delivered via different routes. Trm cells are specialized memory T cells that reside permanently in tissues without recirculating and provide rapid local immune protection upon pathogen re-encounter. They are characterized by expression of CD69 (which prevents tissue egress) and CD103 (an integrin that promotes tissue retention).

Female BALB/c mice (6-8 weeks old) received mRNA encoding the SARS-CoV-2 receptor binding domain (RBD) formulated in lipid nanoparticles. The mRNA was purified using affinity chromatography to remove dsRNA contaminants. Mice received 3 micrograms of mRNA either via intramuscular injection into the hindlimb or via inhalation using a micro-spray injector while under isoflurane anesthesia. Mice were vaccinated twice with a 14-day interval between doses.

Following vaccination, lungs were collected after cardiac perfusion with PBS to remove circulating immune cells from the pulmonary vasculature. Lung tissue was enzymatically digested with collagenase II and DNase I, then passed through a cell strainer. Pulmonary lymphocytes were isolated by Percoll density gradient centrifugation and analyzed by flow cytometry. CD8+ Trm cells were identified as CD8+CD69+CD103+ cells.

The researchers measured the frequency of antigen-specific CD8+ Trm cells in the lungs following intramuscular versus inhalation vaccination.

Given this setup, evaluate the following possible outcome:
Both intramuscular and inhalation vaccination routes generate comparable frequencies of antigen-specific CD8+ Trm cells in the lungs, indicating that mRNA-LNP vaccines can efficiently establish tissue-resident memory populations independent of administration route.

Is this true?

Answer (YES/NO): NO